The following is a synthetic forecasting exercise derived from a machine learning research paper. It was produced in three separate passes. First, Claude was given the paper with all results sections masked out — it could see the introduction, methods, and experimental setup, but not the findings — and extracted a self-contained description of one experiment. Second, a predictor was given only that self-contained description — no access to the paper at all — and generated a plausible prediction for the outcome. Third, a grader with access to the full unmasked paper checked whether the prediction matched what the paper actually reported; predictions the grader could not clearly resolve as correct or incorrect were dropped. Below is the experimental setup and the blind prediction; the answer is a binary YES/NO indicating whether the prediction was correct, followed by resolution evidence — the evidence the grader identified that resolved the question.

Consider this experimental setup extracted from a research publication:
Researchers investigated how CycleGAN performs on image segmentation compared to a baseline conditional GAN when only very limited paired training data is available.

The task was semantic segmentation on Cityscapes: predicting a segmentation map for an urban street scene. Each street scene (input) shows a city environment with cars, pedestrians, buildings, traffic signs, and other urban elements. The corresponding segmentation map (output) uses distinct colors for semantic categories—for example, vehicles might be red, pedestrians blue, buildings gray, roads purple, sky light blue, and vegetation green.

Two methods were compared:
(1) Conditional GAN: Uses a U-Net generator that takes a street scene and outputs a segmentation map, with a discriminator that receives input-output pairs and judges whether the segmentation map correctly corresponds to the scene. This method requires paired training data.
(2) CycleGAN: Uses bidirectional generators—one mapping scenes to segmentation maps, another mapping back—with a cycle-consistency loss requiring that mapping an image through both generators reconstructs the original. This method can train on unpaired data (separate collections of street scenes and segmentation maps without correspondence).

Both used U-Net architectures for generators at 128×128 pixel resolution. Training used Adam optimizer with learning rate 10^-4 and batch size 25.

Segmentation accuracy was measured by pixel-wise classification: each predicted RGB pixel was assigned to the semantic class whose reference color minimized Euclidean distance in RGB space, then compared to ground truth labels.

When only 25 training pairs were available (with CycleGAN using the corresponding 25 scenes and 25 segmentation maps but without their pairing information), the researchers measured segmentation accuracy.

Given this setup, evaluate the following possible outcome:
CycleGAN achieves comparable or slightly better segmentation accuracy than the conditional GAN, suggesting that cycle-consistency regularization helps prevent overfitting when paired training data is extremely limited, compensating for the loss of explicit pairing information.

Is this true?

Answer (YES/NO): YES